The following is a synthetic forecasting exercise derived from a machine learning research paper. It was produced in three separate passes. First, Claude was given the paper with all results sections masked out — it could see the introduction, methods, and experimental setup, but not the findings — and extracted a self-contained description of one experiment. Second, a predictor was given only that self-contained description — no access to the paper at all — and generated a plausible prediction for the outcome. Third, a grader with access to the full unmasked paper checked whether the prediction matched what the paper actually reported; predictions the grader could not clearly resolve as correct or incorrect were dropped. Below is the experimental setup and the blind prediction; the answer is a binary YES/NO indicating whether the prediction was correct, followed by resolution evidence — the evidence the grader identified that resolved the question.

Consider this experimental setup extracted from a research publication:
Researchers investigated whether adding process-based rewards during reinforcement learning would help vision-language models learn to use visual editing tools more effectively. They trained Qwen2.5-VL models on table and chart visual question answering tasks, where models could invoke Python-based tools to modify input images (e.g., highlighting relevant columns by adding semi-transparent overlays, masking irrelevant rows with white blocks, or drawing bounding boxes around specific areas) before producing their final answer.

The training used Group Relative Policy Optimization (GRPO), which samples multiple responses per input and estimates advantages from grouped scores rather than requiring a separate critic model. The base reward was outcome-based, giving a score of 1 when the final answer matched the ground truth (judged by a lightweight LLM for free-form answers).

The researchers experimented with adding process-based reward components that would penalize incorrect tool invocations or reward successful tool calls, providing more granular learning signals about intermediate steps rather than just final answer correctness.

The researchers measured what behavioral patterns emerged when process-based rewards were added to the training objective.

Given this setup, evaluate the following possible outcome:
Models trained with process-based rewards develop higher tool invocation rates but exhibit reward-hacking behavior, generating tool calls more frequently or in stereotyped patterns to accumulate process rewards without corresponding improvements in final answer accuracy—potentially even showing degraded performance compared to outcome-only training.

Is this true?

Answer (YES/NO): NO